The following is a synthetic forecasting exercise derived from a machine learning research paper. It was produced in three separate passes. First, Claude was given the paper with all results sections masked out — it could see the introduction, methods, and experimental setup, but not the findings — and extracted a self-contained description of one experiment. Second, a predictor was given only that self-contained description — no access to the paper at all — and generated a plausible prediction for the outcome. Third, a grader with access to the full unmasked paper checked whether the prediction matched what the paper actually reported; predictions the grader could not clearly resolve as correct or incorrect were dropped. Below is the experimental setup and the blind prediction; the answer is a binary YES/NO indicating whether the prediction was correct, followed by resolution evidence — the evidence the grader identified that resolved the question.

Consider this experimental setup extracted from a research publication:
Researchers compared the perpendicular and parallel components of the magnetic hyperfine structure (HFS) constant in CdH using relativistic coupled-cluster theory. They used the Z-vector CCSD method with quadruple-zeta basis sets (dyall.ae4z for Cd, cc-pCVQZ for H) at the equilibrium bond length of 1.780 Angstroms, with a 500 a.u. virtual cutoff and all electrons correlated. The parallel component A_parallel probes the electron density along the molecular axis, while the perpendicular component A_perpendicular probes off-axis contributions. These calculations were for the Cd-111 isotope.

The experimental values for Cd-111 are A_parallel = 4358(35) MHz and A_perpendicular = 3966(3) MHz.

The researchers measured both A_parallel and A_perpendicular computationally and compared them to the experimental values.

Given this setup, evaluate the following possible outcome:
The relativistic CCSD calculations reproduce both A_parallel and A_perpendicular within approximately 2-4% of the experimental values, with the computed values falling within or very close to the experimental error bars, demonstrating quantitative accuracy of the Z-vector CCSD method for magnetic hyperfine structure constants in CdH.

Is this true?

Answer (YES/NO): NO